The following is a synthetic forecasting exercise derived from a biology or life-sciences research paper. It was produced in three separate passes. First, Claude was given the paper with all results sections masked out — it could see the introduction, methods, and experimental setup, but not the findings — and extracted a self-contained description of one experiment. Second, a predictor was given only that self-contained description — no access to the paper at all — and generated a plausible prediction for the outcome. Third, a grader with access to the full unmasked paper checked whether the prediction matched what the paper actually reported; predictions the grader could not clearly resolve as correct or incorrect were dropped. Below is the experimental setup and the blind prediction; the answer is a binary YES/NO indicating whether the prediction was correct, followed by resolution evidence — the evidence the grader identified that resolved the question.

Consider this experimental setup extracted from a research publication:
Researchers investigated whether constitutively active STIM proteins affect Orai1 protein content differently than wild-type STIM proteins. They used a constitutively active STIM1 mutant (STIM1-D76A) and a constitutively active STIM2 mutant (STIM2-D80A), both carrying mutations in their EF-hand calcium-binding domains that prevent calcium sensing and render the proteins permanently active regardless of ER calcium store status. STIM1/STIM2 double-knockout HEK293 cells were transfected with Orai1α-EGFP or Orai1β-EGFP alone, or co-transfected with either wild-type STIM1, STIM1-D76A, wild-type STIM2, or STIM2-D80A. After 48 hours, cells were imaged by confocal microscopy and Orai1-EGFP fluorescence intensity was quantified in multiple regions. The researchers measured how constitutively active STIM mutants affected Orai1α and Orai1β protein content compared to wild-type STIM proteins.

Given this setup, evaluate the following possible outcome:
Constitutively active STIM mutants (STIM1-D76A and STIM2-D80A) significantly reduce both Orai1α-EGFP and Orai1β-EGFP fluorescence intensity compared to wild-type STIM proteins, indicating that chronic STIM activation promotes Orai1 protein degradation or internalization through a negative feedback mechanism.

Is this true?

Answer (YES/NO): YES